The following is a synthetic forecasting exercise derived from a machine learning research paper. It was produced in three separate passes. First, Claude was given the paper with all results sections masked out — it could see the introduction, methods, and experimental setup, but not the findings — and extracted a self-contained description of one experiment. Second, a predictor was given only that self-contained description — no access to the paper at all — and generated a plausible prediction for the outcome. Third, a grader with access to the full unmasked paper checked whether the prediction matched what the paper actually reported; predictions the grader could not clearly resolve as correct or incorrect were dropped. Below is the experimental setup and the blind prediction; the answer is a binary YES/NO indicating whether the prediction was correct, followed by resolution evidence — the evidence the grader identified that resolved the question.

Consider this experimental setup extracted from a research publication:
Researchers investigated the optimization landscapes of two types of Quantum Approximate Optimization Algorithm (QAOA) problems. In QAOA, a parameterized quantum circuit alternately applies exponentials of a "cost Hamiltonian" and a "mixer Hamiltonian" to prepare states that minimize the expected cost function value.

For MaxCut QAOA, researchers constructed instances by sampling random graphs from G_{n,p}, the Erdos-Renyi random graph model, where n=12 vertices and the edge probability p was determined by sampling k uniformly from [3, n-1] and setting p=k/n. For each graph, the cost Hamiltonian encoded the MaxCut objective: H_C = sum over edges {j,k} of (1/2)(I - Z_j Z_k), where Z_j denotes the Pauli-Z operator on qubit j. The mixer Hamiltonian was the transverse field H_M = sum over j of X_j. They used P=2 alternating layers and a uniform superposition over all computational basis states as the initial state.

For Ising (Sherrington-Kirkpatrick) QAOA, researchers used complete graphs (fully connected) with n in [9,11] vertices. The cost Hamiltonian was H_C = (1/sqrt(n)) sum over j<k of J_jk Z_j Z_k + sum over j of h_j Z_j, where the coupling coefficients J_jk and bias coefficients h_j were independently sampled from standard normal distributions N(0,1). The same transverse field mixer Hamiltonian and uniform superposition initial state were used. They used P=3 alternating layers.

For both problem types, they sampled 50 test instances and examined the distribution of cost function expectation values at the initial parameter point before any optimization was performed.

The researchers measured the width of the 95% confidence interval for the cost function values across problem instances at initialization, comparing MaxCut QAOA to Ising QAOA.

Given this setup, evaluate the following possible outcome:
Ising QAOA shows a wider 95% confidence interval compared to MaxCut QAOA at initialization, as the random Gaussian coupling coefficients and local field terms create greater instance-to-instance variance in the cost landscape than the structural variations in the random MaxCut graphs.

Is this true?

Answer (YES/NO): YES